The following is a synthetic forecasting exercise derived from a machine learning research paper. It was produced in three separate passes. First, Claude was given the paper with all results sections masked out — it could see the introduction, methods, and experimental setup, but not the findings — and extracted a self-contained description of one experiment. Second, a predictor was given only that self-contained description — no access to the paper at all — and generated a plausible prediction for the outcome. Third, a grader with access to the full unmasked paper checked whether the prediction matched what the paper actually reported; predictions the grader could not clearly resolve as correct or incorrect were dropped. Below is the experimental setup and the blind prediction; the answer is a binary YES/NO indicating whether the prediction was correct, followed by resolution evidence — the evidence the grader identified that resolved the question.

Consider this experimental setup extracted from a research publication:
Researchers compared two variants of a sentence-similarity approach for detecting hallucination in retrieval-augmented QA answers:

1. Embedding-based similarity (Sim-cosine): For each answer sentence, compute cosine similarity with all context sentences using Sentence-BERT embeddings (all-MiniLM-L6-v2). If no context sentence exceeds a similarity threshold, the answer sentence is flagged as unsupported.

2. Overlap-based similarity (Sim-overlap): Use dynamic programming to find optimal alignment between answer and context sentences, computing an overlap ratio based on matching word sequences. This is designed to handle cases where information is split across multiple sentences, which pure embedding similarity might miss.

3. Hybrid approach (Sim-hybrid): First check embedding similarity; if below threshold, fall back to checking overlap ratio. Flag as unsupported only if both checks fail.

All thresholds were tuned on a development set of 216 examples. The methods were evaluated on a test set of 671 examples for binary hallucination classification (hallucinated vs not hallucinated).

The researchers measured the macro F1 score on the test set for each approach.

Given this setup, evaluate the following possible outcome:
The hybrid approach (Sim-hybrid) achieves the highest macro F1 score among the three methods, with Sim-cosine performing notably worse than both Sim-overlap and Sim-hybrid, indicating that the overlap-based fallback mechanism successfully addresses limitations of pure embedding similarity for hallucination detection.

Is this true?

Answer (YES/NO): NO